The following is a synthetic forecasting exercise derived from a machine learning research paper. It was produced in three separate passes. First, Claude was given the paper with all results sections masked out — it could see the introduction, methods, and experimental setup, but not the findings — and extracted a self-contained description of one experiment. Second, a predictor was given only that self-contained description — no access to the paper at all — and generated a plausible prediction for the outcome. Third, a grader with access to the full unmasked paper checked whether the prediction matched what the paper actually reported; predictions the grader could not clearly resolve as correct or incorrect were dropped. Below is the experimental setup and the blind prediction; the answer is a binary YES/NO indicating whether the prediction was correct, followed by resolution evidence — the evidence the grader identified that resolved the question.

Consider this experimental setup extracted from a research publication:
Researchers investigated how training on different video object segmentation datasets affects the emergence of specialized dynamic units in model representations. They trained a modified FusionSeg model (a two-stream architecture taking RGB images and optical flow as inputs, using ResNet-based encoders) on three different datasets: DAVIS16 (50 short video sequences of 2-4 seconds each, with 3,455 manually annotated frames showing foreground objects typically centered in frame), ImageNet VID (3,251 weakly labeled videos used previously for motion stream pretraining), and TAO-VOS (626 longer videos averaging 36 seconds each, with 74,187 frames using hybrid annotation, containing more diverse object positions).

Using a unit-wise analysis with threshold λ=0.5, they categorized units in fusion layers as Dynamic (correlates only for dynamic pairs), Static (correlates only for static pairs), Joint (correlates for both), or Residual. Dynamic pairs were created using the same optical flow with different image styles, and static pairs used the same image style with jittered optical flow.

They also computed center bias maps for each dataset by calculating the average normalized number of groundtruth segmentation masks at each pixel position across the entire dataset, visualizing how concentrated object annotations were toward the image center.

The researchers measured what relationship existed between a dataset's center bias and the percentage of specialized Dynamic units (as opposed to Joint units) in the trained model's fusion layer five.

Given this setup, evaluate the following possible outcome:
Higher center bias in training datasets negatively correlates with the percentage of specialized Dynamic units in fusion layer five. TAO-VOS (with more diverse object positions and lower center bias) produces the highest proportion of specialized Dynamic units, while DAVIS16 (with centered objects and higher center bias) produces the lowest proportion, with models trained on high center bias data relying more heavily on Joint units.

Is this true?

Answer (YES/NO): YES